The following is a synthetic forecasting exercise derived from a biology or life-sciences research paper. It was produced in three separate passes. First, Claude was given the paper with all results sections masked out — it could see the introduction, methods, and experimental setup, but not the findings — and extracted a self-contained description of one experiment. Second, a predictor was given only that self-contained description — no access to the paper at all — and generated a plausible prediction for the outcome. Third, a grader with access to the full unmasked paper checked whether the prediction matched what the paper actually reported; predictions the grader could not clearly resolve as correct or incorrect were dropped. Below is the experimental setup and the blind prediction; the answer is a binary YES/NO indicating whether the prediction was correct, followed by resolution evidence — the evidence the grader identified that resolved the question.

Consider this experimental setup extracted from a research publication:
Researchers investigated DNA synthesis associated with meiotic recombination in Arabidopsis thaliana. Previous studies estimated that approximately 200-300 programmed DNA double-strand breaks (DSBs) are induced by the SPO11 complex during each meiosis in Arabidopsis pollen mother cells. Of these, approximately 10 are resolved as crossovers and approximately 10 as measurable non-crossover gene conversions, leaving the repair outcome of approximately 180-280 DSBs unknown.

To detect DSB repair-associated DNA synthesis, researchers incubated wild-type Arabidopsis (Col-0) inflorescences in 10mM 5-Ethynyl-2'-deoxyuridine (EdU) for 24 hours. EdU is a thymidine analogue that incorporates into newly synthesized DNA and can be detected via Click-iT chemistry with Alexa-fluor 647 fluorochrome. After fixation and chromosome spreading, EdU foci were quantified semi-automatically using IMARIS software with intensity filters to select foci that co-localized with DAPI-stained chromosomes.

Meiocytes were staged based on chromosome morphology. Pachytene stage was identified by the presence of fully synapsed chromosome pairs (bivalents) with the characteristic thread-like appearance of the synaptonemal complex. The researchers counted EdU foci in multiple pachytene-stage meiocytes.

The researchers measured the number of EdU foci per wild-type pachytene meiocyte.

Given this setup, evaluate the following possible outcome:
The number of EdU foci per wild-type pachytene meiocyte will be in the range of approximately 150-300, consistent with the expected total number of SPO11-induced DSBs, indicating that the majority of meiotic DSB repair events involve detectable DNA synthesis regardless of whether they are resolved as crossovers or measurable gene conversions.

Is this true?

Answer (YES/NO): NO